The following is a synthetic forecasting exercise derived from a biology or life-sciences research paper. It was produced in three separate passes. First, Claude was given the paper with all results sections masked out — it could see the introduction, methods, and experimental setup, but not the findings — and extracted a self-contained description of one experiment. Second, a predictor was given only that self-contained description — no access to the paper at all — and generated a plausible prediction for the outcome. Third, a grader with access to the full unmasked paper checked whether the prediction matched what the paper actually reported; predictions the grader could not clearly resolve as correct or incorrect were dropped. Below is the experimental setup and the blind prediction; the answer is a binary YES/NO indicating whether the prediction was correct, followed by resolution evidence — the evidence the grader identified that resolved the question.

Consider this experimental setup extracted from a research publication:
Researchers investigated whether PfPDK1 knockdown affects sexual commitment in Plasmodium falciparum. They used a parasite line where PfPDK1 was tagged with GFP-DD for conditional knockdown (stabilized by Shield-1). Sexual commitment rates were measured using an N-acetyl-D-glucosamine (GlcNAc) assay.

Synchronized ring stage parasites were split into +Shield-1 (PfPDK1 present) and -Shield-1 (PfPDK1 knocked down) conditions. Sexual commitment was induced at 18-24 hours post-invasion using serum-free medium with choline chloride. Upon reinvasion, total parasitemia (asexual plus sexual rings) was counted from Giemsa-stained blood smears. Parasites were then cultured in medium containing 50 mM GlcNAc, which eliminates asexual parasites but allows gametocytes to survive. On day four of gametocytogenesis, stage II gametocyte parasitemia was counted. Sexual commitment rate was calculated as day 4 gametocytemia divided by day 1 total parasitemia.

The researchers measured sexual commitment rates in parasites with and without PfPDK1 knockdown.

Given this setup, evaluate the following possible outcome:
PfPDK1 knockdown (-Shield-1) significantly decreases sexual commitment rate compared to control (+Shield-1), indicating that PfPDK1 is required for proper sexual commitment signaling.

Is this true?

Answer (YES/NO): NO